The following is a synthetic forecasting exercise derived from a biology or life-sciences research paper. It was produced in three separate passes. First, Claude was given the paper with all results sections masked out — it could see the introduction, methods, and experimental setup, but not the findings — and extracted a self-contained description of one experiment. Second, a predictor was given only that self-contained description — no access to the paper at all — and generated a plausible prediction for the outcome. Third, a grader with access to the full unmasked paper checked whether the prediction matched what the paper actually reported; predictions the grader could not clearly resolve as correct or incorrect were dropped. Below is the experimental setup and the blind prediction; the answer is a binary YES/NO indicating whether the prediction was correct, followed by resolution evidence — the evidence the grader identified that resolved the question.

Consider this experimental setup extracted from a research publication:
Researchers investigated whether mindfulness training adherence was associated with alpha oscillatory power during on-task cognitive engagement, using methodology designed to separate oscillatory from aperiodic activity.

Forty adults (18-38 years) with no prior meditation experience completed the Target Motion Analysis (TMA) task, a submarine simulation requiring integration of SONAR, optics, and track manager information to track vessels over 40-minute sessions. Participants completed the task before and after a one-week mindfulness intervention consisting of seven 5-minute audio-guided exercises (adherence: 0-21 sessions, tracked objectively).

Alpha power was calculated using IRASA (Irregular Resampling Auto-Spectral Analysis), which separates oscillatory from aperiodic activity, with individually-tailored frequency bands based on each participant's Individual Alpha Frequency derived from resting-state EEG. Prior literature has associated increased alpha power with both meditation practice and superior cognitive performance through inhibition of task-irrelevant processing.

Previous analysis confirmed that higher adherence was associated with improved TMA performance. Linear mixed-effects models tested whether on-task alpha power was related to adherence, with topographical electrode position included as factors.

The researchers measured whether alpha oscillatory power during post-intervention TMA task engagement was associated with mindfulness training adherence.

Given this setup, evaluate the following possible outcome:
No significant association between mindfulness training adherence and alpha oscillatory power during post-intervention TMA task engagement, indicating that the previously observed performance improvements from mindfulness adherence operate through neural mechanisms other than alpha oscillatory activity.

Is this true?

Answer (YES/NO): YES